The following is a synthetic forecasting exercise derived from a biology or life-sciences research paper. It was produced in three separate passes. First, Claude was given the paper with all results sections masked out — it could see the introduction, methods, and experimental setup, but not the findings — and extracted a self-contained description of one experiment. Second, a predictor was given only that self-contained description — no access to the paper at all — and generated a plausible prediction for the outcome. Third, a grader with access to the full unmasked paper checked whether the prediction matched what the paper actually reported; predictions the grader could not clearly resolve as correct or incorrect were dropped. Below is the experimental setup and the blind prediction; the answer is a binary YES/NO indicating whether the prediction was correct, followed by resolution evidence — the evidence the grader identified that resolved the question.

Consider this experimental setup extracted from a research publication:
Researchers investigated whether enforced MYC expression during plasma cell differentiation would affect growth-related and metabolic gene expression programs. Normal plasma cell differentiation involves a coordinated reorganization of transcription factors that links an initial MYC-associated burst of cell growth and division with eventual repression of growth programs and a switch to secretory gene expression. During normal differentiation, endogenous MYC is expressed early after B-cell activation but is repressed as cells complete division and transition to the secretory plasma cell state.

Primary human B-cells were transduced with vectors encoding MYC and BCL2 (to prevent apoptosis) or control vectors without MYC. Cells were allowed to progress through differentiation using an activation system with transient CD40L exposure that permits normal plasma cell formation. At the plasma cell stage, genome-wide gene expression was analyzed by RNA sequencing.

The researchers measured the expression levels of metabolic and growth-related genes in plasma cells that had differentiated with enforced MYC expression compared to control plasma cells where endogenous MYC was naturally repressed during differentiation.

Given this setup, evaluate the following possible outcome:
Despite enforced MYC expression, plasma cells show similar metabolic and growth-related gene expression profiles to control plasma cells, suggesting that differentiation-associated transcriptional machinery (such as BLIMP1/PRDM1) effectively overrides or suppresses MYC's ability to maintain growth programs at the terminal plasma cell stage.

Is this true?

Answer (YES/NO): NO